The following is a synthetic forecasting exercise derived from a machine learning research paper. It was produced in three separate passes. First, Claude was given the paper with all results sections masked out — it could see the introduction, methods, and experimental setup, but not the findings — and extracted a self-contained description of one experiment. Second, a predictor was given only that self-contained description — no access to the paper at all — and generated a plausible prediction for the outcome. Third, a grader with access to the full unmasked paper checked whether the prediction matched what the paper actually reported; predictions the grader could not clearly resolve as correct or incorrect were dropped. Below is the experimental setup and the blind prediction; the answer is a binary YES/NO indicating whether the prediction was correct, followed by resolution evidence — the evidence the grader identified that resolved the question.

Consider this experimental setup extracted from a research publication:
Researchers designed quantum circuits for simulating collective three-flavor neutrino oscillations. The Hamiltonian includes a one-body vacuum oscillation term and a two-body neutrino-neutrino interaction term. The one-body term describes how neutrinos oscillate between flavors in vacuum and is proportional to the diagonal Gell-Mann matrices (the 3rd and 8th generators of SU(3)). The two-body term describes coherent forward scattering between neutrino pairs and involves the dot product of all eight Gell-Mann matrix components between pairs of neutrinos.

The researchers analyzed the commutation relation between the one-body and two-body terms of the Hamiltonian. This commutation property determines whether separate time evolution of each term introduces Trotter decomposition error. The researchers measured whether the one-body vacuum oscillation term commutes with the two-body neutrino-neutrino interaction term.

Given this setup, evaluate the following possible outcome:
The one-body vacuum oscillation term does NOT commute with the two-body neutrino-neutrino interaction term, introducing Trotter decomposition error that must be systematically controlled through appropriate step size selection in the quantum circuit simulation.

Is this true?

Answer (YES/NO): NO